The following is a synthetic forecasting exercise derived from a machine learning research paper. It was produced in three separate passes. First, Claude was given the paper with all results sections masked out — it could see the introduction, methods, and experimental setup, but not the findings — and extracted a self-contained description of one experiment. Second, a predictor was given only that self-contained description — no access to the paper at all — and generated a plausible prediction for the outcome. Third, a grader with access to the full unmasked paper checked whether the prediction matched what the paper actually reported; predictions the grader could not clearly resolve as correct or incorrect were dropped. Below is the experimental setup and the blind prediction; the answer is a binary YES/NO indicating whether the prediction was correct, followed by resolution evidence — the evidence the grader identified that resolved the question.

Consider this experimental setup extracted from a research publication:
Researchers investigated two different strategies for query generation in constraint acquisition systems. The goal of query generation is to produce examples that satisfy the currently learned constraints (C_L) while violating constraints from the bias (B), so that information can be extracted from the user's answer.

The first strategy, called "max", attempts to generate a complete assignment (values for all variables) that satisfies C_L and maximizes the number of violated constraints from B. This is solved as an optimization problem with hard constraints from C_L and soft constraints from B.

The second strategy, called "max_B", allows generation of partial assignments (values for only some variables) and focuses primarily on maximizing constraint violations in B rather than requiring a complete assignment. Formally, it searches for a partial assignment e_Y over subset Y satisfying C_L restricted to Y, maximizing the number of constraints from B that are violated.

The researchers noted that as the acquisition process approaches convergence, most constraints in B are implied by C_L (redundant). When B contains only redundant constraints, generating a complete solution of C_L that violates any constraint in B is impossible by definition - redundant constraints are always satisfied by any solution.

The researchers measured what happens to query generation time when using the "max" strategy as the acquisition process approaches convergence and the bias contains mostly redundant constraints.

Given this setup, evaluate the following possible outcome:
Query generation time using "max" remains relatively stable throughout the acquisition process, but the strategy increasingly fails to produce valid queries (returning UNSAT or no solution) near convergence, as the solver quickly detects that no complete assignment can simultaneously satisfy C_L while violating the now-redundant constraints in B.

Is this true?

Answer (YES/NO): NO